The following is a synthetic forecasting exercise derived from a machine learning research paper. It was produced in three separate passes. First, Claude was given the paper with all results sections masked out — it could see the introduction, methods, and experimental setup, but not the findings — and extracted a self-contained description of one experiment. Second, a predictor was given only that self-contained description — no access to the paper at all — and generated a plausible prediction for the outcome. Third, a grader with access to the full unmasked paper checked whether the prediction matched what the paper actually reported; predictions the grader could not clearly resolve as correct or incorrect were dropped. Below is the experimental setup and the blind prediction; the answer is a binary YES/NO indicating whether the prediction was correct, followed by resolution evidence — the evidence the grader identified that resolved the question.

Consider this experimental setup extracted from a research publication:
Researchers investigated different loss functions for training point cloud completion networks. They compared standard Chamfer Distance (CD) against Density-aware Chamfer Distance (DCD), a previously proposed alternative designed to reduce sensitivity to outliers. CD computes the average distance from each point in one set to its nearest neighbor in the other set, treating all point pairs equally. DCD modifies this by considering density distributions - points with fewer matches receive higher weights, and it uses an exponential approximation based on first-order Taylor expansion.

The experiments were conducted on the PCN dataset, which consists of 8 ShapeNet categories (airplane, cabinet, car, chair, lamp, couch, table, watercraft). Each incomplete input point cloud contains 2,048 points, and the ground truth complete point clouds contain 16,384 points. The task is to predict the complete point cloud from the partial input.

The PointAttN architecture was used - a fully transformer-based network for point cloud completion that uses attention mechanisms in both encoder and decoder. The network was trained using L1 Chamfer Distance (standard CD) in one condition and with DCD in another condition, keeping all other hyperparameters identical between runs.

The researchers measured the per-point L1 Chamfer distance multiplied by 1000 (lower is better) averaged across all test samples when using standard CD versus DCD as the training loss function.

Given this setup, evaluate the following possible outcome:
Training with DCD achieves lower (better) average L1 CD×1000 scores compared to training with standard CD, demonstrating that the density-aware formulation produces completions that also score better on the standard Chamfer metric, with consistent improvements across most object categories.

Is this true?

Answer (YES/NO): NO